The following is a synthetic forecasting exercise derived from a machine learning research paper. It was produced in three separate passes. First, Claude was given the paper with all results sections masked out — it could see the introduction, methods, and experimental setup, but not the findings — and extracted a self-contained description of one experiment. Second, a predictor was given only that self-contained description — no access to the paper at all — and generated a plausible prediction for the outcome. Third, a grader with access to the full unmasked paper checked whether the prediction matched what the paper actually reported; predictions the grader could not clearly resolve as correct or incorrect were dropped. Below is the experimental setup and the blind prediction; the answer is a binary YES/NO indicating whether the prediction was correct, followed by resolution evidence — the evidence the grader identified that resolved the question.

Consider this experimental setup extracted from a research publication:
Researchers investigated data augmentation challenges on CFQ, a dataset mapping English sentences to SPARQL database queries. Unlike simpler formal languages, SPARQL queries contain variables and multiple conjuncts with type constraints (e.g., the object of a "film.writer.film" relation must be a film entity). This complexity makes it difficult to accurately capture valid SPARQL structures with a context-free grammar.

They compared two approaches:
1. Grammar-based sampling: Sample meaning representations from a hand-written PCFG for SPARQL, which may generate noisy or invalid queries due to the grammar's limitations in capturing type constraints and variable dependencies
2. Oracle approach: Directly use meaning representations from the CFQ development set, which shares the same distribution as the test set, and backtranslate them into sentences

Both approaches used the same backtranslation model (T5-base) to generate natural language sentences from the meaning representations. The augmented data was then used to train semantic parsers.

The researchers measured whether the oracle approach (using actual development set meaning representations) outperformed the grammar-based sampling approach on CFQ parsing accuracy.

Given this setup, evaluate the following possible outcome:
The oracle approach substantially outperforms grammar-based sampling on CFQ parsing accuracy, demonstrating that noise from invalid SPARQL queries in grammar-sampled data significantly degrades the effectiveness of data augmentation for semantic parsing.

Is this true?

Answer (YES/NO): YES